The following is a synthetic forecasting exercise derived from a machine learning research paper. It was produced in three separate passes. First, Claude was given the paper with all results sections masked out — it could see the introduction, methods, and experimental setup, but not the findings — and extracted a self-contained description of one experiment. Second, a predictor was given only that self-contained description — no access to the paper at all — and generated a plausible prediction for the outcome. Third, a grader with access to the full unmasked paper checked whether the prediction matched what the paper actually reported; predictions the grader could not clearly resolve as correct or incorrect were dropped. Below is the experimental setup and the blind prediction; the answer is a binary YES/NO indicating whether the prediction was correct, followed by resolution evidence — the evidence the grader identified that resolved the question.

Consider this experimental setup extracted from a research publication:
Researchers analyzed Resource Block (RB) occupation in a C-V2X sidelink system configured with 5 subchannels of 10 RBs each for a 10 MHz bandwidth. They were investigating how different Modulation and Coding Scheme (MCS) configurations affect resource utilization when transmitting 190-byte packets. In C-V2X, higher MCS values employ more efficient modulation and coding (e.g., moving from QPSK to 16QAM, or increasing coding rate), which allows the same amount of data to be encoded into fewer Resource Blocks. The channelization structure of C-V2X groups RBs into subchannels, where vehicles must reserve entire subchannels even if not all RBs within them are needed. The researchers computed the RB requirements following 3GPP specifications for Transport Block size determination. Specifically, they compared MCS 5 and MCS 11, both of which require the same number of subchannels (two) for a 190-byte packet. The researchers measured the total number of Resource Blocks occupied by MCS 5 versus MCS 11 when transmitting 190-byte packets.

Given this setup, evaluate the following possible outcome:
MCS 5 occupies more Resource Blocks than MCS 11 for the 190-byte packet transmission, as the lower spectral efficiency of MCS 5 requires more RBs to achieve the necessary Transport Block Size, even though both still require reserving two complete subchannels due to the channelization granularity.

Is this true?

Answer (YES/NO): YES